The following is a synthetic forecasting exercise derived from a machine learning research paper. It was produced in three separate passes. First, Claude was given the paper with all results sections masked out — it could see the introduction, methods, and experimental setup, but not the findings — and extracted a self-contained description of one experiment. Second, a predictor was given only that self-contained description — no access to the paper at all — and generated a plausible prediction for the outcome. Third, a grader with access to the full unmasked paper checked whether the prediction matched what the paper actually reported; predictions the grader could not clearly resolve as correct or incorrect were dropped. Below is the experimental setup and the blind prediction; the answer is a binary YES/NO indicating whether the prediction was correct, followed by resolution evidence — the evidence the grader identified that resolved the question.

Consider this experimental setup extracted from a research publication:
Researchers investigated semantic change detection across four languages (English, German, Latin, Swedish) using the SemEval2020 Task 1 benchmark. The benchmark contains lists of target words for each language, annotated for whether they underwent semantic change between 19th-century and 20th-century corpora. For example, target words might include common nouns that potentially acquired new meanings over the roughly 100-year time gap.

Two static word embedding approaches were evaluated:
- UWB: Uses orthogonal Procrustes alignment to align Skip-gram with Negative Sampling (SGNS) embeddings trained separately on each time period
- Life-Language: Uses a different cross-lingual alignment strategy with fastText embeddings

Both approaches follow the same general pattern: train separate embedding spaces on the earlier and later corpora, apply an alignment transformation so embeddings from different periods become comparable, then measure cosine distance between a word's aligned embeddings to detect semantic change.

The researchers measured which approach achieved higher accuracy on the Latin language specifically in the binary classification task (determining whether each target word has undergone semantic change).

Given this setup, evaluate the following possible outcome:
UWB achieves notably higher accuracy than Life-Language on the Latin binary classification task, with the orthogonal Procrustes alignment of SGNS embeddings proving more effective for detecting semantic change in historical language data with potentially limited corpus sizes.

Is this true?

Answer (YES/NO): YES